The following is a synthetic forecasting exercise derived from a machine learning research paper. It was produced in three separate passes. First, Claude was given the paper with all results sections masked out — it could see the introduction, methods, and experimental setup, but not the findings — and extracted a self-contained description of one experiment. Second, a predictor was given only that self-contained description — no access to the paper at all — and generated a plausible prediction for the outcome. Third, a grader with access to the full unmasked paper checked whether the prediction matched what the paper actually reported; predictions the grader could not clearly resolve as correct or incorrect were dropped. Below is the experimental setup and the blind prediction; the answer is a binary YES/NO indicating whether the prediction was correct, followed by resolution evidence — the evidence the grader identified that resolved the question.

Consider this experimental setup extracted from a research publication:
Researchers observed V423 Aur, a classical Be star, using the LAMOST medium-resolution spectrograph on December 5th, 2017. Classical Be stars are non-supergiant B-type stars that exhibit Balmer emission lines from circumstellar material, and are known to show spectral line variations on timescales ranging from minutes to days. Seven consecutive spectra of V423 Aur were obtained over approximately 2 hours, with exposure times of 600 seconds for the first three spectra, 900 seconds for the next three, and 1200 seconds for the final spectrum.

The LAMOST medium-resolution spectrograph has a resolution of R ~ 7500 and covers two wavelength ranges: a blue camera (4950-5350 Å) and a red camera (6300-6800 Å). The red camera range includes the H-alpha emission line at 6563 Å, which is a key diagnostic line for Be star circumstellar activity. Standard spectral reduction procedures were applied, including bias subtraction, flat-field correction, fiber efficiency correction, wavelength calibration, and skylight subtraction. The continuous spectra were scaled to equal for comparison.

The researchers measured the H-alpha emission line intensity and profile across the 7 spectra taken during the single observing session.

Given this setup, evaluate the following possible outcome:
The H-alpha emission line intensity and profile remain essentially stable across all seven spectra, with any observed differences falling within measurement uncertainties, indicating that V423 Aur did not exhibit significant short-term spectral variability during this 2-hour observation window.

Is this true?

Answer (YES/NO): NO